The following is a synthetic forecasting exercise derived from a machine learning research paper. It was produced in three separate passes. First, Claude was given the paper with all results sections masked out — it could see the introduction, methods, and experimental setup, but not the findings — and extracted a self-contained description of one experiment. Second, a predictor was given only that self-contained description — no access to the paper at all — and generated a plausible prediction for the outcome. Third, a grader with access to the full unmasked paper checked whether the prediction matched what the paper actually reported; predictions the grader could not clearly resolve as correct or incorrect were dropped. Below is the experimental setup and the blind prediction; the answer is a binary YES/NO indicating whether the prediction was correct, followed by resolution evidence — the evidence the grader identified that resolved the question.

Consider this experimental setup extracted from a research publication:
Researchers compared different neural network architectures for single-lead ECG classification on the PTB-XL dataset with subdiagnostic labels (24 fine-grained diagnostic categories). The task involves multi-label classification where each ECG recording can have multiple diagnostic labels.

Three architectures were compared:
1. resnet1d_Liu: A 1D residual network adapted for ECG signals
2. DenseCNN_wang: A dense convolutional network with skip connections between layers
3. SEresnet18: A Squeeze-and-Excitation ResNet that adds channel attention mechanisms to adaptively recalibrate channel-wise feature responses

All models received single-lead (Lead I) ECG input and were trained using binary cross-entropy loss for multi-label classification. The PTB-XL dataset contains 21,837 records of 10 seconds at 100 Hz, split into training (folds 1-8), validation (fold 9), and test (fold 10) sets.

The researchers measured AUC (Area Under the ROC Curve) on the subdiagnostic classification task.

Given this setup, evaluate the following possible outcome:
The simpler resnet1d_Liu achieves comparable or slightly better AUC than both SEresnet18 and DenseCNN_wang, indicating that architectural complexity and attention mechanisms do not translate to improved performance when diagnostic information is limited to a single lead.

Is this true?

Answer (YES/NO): NO